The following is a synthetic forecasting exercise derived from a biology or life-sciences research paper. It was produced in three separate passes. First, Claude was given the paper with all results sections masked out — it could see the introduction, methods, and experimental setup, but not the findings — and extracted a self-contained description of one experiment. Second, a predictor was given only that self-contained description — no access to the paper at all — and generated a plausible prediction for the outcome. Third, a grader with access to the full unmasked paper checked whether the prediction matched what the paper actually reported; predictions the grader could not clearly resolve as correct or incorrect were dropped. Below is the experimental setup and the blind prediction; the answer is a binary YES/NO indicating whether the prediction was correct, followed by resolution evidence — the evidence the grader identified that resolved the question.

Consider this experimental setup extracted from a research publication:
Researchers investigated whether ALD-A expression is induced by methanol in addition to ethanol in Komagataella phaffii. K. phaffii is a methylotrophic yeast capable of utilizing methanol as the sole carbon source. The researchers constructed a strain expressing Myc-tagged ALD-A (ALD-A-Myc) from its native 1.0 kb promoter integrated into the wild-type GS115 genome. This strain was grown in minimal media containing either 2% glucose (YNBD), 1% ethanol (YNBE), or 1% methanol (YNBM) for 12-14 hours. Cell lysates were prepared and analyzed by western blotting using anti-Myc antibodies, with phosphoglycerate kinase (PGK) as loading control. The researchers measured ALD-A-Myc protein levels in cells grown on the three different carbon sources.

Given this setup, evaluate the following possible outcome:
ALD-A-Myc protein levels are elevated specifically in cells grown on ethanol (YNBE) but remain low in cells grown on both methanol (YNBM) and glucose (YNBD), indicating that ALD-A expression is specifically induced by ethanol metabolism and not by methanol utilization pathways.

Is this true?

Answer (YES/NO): NO